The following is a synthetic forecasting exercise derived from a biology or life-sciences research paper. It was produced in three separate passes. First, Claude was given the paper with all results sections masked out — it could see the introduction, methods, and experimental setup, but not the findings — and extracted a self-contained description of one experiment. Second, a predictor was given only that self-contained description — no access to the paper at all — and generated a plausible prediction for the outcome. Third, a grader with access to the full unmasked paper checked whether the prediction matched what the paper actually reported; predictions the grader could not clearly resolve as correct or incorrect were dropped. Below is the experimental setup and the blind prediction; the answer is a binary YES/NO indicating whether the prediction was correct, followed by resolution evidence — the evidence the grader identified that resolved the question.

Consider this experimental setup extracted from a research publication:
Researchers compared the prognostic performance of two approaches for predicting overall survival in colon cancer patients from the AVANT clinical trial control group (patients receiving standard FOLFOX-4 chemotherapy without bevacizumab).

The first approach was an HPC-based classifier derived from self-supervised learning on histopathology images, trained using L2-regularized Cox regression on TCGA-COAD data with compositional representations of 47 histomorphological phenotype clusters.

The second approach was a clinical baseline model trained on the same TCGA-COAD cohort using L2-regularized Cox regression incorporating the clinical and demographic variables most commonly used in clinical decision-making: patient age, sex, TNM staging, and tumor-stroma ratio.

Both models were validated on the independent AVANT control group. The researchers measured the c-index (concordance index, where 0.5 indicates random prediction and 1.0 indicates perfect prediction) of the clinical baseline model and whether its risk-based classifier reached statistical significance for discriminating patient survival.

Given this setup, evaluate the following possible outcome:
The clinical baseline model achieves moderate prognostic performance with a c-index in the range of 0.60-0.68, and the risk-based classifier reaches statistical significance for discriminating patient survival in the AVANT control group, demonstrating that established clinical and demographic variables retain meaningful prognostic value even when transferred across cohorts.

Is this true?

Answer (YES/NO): NO